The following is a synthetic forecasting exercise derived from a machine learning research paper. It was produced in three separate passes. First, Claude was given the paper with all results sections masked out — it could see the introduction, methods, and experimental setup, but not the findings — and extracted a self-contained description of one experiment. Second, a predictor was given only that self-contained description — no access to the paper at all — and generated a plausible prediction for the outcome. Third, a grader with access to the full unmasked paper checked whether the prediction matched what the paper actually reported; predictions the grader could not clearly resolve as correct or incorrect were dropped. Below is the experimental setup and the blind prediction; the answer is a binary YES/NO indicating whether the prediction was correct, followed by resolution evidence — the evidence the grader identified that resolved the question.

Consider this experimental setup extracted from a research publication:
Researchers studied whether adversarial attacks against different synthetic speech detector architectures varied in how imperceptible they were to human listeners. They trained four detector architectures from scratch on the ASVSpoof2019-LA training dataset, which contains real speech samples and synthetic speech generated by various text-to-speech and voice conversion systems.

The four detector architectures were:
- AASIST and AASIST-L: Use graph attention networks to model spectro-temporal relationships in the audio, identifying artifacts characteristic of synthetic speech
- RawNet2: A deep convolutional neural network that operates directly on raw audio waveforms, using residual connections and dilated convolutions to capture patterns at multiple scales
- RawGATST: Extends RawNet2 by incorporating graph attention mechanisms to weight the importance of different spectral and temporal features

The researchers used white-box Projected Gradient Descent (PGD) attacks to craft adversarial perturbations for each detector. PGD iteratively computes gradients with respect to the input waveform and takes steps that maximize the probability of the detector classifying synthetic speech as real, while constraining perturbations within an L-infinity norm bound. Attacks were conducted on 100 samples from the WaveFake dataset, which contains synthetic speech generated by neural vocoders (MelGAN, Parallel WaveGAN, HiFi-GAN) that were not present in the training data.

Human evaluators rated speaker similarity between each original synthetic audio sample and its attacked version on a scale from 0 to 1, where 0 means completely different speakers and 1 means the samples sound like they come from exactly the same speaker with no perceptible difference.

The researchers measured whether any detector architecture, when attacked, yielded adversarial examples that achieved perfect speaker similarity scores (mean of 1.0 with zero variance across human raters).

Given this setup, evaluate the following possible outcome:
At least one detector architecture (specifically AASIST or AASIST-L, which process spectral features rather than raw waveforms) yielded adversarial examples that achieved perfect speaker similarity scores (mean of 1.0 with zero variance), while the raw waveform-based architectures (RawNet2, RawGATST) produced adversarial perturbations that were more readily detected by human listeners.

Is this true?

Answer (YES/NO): NO